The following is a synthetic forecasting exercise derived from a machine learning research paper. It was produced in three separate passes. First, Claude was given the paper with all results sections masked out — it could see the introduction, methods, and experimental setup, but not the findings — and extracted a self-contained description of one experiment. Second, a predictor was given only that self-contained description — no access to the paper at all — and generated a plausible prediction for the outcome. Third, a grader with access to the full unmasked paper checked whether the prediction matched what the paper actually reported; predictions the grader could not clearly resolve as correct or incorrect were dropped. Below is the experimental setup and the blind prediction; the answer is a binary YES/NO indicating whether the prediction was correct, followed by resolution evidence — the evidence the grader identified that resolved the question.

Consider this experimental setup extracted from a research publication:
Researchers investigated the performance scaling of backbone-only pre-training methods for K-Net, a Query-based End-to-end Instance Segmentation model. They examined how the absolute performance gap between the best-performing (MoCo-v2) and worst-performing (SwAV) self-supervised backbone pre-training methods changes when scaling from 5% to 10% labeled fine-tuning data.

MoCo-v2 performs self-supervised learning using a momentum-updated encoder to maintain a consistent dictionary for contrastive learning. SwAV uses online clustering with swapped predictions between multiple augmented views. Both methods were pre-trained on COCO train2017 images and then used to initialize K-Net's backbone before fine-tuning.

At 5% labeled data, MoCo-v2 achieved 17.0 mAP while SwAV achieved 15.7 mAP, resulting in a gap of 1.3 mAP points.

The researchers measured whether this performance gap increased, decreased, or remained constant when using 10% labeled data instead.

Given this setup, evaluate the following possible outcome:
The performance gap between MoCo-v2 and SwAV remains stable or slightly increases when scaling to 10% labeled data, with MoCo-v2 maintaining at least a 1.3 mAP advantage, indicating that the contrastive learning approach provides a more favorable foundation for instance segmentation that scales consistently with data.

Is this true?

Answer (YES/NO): YES